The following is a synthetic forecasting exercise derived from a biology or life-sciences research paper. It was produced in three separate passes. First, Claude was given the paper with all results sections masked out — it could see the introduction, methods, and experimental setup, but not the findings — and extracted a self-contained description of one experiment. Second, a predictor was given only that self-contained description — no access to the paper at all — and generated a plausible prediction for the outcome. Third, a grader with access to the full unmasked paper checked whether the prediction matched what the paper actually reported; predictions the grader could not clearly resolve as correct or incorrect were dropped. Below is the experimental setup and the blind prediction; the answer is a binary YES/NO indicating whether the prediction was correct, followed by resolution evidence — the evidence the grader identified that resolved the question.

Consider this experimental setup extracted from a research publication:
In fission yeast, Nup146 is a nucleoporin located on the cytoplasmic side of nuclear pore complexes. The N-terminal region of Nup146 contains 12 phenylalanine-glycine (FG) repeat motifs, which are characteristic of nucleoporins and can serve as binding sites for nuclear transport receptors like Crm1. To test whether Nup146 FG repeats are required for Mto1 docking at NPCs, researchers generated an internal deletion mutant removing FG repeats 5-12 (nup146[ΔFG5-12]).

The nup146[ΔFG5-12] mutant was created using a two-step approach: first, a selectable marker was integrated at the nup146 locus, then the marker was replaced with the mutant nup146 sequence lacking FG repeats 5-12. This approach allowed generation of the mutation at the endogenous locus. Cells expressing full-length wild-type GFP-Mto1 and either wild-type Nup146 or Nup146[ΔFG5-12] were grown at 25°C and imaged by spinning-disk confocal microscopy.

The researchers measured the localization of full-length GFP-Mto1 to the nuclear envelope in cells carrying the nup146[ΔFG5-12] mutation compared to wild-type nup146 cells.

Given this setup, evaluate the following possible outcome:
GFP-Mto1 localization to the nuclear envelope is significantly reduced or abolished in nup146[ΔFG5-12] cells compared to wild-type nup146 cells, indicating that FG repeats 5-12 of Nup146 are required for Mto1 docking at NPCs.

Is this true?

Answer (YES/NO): YES